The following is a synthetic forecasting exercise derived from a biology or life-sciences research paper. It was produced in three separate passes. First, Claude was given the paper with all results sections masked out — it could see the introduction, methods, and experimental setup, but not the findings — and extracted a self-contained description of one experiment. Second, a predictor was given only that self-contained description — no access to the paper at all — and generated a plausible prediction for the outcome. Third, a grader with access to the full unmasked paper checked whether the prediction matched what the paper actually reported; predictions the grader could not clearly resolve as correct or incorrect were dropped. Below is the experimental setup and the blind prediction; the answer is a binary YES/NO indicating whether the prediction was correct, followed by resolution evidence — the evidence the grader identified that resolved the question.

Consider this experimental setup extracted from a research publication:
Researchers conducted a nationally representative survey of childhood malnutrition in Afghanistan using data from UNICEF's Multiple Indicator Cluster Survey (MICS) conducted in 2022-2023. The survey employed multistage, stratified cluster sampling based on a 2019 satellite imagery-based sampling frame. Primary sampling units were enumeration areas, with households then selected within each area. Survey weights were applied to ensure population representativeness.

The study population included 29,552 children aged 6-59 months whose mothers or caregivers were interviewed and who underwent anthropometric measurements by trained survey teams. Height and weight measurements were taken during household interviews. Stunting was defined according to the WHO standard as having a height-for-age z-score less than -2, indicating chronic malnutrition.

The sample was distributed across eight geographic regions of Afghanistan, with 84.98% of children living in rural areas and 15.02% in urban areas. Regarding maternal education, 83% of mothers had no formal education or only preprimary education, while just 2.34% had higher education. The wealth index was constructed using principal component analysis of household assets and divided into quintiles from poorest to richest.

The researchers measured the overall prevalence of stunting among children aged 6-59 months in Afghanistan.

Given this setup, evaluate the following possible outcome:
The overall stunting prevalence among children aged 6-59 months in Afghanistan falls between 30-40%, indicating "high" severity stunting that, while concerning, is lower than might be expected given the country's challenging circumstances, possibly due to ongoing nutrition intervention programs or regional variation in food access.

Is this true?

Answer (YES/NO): NO